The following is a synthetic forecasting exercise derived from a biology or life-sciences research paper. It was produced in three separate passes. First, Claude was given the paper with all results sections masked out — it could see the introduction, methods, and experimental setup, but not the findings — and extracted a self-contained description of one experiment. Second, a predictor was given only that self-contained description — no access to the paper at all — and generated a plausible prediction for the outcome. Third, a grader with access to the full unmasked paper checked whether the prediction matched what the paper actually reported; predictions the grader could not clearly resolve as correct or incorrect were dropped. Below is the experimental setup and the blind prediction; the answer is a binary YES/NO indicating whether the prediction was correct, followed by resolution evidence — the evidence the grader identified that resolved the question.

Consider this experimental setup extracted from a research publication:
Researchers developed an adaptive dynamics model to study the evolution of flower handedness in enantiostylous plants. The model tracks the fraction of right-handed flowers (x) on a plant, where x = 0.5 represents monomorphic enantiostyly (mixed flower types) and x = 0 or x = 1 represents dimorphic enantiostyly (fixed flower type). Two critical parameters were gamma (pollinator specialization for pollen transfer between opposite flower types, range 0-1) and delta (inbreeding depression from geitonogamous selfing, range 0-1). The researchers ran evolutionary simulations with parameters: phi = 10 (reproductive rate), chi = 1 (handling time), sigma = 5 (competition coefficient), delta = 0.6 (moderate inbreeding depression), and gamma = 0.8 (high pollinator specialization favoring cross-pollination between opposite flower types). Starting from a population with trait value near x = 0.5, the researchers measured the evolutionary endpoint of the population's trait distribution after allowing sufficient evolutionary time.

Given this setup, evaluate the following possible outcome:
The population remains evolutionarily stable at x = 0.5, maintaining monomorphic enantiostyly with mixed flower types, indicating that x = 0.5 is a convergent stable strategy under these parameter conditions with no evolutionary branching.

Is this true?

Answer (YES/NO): YES